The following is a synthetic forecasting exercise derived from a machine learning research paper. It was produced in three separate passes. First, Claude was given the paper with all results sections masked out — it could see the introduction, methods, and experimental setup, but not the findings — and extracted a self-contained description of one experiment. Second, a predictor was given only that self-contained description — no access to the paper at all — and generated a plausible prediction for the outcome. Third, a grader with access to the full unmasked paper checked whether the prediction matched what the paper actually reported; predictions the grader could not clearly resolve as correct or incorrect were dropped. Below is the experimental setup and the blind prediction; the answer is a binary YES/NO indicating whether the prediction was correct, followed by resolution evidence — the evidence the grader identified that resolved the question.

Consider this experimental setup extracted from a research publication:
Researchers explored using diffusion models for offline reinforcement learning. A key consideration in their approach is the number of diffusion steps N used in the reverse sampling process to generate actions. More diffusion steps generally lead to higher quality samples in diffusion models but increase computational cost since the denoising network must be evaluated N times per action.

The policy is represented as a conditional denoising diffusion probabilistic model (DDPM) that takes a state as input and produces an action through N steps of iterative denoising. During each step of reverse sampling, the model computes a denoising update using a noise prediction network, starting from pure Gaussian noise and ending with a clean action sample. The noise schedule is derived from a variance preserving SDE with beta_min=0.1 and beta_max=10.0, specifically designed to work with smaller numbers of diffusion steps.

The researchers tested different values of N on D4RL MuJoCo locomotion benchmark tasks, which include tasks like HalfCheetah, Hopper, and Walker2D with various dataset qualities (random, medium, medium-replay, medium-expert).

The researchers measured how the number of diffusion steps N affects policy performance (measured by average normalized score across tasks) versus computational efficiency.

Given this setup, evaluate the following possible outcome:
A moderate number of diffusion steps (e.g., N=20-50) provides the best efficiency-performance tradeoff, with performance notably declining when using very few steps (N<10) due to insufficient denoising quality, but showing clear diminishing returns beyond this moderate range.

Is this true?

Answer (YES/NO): NO